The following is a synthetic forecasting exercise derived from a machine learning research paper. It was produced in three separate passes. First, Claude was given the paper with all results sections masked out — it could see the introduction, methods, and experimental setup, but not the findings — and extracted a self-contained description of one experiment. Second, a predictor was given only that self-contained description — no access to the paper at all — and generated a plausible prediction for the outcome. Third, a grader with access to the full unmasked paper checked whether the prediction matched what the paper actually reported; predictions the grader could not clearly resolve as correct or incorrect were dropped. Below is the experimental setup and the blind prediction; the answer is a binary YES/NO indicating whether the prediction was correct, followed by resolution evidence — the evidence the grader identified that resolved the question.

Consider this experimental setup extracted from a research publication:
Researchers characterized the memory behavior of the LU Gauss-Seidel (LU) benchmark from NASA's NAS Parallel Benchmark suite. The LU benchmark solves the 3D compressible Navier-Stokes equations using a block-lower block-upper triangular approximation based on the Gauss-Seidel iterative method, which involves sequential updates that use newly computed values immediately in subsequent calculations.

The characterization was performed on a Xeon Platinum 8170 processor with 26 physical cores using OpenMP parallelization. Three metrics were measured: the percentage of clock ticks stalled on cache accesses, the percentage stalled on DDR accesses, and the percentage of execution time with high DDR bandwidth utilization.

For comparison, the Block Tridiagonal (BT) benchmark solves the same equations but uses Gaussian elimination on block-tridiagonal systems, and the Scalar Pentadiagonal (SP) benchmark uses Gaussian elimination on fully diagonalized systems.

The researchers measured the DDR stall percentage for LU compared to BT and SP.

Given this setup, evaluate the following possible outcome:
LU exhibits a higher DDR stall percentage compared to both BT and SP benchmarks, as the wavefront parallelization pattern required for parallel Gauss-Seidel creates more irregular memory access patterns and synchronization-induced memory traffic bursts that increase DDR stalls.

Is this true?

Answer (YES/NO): NO